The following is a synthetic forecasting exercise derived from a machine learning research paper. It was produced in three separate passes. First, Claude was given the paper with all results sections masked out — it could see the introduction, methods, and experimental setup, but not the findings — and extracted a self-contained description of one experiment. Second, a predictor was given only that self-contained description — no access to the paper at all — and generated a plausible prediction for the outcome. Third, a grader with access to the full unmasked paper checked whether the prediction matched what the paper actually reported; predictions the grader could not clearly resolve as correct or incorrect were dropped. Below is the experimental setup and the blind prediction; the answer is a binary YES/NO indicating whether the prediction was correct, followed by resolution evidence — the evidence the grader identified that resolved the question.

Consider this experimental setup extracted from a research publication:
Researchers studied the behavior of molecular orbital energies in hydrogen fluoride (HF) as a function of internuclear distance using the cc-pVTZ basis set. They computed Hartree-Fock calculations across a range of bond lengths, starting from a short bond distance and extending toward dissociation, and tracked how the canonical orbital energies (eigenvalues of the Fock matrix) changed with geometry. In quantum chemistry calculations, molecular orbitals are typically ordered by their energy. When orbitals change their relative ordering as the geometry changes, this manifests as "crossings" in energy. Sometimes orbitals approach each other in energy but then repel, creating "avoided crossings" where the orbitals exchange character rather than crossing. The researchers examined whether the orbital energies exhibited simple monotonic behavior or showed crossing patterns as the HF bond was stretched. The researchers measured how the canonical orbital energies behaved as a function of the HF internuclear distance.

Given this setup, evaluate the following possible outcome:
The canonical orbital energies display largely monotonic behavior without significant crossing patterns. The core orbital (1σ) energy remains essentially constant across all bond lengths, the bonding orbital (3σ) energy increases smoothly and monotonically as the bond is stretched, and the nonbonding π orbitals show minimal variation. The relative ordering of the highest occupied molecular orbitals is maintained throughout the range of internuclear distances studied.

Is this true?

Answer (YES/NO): NO